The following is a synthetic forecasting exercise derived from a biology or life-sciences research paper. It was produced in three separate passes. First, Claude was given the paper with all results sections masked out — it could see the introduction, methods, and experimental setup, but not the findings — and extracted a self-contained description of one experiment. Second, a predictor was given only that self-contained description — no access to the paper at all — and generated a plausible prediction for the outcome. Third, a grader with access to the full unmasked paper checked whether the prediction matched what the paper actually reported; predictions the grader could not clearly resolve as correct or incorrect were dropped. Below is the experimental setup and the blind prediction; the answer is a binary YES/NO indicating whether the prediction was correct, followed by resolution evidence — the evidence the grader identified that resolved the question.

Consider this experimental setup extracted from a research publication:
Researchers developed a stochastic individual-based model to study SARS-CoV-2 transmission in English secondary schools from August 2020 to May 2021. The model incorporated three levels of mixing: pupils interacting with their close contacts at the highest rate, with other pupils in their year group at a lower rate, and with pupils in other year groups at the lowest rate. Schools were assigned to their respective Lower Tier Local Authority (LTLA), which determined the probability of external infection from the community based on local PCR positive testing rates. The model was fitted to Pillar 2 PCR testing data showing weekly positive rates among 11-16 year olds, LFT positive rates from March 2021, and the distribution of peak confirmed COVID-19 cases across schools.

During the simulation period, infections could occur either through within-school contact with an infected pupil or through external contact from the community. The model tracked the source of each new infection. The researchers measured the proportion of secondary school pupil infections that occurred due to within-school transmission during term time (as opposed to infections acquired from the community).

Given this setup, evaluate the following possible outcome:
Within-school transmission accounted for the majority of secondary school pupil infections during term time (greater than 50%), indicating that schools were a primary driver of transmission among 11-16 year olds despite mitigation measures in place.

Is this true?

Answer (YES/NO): YES